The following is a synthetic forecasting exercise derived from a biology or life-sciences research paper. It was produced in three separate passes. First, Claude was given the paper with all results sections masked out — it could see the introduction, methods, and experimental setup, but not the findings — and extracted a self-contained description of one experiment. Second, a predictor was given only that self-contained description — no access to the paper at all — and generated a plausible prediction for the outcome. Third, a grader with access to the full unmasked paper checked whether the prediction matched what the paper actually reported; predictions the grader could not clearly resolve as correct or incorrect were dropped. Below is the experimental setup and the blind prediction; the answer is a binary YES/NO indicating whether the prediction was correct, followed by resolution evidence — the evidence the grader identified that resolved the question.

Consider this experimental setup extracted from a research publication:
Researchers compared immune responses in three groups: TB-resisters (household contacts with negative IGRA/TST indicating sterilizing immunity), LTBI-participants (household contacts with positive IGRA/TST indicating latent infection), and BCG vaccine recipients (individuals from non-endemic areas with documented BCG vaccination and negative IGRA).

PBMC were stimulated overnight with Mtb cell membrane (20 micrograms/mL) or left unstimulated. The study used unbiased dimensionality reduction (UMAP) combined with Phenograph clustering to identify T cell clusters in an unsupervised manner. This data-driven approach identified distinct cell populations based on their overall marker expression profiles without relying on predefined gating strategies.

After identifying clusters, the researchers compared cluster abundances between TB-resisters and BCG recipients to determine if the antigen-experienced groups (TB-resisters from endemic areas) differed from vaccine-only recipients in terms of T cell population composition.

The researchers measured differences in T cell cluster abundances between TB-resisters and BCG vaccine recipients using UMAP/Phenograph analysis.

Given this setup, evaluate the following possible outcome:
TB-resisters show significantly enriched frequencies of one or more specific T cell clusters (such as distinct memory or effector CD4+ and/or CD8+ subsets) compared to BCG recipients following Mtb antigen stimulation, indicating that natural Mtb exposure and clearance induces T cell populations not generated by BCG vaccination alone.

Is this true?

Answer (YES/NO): NO